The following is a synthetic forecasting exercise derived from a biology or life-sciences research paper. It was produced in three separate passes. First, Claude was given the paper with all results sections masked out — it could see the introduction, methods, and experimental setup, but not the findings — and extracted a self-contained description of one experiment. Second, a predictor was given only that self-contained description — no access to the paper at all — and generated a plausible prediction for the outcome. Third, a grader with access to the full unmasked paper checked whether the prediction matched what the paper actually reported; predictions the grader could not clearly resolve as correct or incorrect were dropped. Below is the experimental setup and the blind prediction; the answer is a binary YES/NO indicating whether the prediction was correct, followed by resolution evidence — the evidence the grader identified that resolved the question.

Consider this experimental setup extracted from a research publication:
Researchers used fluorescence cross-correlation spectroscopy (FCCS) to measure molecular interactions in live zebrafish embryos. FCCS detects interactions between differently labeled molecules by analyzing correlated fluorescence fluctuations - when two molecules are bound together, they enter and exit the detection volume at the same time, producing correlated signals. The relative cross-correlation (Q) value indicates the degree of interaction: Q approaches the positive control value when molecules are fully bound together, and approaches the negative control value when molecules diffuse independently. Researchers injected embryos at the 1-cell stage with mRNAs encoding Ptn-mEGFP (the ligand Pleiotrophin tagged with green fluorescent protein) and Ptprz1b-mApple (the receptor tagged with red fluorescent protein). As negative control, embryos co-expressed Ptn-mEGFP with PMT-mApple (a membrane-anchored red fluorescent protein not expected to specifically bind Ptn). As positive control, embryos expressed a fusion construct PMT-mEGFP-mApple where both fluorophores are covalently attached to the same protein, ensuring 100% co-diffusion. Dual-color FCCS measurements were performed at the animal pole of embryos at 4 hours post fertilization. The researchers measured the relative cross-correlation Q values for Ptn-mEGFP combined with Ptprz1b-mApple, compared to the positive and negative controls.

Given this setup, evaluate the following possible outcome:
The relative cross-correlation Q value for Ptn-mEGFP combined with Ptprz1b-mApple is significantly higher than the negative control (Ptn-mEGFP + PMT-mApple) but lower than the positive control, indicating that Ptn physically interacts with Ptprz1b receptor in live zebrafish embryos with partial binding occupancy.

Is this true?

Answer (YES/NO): NO